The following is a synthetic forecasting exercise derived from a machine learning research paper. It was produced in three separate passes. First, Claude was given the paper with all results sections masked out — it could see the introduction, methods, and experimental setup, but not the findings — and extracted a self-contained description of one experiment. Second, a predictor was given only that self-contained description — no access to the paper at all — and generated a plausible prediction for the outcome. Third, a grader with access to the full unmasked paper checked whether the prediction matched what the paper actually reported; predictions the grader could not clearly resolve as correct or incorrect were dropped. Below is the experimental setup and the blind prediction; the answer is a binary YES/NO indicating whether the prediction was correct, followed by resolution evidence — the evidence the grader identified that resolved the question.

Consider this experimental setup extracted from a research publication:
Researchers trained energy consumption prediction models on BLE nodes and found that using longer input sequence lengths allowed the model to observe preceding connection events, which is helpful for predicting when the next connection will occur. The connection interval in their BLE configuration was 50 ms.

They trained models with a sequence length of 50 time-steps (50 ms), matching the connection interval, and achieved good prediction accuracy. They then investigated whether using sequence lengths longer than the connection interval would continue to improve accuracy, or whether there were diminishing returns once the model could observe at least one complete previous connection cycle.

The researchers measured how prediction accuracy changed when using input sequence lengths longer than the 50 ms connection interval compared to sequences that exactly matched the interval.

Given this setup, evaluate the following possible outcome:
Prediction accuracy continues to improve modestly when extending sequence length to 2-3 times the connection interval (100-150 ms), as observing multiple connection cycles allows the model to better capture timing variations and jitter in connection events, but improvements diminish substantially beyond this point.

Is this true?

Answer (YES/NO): NO